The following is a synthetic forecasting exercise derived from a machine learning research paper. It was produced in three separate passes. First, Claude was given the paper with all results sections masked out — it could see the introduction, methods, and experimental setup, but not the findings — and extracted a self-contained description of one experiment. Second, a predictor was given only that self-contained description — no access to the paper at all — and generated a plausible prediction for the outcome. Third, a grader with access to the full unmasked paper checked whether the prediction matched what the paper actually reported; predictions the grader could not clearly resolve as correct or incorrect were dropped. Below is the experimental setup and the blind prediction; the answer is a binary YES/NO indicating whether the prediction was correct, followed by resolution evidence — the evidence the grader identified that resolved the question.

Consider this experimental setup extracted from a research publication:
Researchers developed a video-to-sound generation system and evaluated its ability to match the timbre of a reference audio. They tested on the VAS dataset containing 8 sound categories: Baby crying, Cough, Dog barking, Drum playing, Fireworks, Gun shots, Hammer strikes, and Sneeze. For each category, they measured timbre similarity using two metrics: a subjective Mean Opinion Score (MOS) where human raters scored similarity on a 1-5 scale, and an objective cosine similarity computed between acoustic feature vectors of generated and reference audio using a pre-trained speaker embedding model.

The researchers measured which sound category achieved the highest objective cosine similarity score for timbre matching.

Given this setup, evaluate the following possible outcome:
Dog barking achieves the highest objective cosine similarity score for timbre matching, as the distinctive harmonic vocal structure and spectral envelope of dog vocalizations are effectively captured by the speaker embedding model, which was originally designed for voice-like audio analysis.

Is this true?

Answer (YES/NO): NO